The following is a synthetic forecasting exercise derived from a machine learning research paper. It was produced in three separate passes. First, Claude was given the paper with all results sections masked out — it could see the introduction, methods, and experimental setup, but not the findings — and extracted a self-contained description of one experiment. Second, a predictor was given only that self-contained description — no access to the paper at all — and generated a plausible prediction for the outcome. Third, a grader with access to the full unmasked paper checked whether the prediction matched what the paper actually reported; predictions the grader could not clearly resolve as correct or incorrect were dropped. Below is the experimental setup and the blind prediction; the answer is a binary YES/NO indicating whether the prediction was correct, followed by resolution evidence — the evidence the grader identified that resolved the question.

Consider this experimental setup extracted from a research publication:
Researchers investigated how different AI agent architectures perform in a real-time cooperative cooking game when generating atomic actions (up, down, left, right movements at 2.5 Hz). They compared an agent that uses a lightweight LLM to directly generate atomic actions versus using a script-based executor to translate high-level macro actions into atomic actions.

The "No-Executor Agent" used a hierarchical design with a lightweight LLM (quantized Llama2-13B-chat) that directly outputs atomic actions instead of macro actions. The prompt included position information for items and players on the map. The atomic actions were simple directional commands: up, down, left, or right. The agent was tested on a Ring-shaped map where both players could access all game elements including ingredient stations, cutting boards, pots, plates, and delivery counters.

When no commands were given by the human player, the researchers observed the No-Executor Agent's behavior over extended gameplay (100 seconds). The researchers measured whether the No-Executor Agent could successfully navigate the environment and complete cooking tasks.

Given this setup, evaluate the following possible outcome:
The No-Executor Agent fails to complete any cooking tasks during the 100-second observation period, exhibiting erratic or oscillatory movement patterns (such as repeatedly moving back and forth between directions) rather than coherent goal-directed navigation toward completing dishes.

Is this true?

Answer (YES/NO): NO